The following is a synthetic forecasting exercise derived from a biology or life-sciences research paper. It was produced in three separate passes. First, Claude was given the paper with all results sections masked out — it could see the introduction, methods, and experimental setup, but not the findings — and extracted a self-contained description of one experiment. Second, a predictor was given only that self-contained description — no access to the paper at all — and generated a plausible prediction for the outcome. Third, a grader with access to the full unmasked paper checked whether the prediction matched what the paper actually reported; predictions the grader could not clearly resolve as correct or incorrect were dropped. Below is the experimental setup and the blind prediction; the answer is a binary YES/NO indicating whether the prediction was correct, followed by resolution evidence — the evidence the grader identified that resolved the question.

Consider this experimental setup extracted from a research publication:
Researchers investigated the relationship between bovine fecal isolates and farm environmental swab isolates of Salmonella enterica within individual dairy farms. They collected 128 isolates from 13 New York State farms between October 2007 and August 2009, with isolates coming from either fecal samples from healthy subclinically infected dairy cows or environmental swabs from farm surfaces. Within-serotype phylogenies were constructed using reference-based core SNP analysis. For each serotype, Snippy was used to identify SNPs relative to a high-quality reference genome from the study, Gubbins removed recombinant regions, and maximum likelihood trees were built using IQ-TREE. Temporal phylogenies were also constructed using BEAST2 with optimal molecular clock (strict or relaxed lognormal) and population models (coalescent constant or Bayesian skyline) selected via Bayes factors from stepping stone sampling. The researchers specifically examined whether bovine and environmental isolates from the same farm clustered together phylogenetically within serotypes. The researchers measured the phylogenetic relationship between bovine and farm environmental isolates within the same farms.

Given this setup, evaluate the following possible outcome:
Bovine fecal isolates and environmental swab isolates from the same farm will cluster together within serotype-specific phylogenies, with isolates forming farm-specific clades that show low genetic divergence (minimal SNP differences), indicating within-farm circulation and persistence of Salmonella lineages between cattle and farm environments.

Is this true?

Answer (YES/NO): YES